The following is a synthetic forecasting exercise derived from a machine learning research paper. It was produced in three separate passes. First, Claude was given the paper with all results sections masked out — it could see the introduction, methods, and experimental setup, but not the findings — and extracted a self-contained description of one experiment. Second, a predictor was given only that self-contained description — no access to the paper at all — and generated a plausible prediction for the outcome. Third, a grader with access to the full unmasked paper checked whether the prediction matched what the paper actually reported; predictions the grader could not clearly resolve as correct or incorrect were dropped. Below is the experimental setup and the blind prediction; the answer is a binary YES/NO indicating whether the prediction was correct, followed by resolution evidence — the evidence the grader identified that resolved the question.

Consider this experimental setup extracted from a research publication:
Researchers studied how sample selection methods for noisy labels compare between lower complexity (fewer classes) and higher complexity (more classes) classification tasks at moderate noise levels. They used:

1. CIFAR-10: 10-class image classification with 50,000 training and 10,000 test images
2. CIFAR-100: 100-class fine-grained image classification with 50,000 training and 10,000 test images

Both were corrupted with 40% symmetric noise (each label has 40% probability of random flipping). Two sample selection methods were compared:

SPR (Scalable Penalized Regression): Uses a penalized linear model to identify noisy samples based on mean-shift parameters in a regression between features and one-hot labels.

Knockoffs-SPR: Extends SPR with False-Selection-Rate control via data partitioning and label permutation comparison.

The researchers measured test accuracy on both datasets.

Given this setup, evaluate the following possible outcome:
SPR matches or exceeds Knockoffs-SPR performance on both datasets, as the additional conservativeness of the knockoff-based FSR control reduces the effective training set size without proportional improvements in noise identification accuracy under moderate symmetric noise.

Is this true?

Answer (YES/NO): YES